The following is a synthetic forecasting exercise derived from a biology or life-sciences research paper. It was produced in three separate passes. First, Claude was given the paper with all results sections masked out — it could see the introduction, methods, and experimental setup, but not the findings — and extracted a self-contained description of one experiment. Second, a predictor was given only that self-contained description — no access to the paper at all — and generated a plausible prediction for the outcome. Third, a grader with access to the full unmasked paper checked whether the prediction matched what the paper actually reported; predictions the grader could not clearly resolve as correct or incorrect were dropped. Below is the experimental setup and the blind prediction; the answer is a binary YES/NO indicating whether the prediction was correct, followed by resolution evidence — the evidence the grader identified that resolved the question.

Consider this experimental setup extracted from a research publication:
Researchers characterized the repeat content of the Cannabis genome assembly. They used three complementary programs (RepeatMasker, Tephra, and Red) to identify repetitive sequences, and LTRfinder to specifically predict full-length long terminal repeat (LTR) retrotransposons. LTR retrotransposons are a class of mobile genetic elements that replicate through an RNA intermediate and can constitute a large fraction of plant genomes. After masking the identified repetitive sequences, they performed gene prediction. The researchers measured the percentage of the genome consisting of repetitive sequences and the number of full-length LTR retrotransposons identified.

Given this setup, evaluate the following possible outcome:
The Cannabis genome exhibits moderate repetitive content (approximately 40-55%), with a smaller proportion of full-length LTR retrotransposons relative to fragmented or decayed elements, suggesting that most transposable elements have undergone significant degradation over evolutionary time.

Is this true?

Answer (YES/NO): NO